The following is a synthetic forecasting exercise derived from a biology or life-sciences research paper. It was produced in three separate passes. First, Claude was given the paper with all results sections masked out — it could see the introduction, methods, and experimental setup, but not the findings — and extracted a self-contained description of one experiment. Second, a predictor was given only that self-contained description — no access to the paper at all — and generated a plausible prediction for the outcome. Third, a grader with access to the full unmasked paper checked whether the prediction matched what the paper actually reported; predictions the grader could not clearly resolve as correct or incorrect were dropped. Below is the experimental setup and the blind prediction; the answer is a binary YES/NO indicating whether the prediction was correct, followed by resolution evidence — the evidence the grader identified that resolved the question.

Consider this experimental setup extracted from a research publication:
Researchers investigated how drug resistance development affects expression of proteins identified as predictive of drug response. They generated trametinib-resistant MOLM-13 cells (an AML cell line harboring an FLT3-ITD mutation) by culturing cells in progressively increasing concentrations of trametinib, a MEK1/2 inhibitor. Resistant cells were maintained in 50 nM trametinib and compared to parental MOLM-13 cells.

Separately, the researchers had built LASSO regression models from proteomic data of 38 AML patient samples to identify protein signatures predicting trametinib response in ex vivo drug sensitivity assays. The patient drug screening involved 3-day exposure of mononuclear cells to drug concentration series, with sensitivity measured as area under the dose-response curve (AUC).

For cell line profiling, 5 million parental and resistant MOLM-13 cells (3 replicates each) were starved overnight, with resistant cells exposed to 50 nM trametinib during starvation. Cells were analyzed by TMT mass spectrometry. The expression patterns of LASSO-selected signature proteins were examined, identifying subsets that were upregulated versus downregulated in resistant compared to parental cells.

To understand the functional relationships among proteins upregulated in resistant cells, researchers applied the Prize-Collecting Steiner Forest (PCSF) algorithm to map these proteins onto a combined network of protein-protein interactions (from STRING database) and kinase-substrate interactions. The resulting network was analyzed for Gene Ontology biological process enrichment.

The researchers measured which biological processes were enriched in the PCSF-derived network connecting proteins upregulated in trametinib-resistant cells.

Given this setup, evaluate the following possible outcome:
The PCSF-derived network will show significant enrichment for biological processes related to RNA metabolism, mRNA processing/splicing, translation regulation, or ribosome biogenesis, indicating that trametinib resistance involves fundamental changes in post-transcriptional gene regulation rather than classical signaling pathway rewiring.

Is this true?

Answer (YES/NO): NO